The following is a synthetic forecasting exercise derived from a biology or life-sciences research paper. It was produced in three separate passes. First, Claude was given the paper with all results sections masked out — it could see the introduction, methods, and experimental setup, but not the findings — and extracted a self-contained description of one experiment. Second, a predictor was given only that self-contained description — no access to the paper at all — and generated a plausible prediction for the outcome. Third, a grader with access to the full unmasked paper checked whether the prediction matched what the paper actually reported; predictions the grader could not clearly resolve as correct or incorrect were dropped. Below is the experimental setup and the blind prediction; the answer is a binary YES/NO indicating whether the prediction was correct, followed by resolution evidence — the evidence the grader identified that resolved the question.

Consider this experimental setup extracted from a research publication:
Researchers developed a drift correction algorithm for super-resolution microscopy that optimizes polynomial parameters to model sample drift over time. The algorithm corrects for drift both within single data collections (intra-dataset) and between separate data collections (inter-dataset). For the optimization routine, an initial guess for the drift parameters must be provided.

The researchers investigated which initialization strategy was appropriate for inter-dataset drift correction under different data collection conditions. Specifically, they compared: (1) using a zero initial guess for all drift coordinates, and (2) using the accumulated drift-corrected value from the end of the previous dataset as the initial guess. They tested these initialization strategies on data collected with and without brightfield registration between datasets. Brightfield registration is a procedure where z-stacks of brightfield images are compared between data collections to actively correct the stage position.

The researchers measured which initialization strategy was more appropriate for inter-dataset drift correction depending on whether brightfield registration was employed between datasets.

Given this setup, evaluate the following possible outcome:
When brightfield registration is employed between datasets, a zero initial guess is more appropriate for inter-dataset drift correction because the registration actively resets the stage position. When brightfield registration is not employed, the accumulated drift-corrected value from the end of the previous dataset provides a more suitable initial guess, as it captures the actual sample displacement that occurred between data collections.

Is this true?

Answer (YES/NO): YES